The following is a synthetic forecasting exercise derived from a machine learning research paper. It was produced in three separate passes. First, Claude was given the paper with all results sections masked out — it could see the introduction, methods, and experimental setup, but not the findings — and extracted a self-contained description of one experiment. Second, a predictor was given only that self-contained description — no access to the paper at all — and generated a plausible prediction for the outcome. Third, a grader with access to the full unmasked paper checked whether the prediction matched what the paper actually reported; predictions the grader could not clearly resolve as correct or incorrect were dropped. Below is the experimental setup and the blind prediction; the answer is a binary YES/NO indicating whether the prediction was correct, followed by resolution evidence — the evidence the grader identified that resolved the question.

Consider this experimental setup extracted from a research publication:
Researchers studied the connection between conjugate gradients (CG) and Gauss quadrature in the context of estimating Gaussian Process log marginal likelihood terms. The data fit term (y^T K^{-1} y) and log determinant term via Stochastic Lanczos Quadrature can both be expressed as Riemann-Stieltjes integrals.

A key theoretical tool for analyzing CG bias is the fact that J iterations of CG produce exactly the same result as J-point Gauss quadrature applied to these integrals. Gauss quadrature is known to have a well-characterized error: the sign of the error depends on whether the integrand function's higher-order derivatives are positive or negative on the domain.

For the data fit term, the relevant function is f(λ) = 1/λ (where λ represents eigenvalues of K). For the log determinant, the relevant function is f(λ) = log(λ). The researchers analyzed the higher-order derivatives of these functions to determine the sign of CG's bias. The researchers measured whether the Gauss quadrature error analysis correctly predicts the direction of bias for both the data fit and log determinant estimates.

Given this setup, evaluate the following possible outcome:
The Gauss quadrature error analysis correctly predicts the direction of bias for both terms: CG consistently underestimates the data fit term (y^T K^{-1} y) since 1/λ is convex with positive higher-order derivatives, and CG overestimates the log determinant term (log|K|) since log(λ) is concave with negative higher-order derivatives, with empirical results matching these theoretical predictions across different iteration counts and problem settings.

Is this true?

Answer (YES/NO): YES